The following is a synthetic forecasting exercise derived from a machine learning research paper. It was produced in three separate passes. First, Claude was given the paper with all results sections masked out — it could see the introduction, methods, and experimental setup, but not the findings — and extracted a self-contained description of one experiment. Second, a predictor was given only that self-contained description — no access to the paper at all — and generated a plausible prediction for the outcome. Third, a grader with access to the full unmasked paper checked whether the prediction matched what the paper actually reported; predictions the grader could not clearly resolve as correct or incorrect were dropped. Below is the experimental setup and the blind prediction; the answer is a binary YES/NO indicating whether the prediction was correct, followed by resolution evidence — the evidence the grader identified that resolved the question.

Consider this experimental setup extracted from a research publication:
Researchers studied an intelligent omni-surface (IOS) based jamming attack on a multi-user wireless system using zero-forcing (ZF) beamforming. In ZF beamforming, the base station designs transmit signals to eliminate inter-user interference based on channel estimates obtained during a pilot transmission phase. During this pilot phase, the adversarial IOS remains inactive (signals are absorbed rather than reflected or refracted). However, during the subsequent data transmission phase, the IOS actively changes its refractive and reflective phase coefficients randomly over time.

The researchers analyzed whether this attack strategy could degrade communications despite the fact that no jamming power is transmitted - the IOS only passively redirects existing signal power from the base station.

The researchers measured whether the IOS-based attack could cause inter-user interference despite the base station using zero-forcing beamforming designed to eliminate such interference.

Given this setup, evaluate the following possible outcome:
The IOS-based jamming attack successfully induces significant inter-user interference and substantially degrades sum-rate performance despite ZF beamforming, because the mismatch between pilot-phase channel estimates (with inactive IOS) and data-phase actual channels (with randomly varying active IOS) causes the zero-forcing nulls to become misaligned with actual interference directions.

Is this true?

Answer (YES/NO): YES